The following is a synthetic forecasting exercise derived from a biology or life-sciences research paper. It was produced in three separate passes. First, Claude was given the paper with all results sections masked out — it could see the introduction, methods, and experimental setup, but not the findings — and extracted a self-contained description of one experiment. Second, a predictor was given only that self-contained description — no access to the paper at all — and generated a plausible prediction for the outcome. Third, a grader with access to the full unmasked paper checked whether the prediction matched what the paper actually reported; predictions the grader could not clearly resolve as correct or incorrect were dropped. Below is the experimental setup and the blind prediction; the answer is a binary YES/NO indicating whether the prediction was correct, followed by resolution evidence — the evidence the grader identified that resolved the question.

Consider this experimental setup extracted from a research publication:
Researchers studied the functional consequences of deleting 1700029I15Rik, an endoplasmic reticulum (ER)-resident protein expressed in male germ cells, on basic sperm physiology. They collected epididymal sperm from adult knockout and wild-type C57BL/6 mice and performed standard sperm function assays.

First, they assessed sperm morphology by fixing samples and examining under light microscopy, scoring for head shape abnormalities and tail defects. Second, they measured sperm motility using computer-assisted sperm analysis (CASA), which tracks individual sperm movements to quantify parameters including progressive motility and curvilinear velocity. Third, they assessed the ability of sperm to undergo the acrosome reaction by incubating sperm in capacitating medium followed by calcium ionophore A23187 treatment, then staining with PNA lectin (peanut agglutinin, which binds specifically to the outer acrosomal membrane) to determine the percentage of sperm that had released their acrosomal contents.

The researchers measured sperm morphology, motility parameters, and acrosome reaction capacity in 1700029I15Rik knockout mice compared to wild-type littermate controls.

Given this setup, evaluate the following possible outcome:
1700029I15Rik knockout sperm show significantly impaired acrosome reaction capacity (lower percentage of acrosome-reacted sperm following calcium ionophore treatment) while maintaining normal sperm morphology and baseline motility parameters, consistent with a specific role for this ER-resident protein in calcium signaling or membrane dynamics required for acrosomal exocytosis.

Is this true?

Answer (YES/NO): NO